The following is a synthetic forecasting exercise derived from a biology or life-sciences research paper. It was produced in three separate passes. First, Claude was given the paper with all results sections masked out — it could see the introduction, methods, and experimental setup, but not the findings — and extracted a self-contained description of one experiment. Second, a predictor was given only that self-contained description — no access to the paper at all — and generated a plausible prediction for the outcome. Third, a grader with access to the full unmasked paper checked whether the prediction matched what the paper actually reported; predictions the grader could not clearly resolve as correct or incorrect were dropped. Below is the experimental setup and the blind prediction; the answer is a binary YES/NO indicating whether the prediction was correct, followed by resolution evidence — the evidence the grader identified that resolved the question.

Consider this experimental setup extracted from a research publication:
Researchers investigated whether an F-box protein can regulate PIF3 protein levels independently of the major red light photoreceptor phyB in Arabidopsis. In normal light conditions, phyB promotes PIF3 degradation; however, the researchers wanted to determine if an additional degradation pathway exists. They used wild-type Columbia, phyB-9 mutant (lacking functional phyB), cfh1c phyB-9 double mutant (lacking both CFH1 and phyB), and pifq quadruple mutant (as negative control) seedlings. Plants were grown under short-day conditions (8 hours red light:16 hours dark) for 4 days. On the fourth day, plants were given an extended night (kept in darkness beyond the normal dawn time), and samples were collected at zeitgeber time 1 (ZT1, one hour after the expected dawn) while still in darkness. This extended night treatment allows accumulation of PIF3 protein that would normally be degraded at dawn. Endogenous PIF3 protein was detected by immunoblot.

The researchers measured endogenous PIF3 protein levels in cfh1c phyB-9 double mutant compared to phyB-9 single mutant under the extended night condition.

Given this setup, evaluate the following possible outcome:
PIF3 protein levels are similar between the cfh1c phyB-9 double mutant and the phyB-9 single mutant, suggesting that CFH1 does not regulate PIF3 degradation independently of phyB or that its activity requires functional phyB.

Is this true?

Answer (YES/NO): NO